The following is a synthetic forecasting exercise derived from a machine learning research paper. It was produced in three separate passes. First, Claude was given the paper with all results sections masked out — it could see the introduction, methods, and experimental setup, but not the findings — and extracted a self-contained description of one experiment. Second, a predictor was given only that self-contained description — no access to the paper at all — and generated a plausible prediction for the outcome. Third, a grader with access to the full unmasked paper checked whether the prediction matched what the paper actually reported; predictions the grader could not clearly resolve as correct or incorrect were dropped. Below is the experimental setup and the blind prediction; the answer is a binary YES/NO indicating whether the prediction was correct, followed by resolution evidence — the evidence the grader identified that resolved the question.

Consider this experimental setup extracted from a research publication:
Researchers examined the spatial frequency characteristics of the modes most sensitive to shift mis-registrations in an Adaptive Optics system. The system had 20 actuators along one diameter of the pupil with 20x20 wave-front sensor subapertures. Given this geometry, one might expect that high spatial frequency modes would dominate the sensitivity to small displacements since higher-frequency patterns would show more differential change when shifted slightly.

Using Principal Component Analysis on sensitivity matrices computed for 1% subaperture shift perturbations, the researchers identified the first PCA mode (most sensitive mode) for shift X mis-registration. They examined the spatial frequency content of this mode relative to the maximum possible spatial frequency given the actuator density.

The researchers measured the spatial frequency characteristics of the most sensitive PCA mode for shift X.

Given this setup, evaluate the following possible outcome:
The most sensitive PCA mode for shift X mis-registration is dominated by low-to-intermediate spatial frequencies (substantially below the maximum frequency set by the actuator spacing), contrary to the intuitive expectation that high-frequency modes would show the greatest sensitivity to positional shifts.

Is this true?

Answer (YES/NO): YES